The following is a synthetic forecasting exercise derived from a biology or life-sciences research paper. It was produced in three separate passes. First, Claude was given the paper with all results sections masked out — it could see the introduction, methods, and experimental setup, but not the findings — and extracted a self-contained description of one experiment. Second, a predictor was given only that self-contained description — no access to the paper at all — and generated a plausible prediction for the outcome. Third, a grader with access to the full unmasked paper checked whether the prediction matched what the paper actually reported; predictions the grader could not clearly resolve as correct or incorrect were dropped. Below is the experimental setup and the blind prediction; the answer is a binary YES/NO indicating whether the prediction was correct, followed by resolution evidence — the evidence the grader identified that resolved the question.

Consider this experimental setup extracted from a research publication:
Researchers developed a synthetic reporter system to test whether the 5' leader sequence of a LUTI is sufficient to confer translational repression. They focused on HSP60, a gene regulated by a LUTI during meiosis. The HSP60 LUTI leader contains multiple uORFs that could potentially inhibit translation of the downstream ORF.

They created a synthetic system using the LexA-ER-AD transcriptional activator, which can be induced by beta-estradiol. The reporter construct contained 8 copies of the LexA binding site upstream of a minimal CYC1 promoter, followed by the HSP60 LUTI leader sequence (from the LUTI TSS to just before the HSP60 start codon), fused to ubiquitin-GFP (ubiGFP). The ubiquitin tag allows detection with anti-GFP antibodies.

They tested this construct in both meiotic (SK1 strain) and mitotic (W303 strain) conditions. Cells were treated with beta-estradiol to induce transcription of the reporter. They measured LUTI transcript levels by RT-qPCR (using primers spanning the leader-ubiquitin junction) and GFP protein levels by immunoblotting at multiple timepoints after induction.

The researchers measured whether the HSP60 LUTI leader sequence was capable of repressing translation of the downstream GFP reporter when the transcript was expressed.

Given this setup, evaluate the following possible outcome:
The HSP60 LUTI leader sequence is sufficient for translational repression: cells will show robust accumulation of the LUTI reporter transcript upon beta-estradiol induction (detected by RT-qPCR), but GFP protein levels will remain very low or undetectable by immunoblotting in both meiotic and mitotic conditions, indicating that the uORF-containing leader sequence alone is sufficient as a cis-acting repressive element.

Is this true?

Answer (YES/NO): NO